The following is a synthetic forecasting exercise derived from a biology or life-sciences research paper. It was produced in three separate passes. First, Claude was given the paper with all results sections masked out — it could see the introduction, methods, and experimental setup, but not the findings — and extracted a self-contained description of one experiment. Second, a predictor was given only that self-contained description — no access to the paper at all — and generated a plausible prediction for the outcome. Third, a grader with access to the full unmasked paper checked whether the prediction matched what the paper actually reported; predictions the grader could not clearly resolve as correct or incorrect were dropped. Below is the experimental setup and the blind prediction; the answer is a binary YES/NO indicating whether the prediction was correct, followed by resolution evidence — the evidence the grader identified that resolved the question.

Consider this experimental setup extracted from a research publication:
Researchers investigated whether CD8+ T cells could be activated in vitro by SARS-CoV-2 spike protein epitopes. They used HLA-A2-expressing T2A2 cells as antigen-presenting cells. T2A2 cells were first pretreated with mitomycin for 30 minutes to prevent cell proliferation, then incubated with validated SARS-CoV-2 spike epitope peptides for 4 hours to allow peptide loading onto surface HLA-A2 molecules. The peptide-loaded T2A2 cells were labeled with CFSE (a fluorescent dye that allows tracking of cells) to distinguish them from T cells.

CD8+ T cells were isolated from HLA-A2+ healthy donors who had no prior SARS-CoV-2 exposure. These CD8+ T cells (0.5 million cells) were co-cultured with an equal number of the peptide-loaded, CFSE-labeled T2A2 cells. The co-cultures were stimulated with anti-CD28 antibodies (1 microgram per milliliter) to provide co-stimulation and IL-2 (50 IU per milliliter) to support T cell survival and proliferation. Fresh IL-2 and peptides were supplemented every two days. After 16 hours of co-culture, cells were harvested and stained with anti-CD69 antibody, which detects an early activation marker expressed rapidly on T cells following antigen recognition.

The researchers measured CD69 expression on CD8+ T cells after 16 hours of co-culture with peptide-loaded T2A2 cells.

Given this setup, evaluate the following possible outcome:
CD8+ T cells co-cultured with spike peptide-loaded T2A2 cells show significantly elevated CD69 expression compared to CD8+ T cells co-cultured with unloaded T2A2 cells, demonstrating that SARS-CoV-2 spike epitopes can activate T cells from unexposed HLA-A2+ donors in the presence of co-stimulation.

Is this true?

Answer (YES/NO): YES